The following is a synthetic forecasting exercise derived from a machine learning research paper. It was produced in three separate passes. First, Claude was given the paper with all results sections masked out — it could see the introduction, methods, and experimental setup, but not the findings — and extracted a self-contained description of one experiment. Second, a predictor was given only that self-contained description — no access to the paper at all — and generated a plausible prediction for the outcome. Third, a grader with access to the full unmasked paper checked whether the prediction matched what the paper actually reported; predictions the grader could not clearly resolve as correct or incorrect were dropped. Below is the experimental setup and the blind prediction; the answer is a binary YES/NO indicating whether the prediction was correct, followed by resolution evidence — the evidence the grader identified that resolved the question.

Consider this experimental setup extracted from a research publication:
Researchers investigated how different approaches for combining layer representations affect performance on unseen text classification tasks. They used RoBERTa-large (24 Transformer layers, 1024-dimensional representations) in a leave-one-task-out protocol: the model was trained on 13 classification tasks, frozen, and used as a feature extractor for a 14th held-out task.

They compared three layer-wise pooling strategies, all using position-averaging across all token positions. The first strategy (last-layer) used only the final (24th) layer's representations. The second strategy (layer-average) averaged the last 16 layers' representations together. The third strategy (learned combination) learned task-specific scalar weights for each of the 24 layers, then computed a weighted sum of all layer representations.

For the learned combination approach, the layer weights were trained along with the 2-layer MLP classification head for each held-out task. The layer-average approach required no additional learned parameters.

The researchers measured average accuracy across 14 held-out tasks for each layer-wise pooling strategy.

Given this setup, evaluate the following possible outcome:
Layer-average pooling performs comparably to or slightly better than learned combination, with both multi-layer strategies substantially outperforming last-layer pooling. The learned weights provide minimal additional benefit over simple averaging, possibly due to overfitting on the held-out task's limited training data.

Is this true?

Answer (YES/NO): NO